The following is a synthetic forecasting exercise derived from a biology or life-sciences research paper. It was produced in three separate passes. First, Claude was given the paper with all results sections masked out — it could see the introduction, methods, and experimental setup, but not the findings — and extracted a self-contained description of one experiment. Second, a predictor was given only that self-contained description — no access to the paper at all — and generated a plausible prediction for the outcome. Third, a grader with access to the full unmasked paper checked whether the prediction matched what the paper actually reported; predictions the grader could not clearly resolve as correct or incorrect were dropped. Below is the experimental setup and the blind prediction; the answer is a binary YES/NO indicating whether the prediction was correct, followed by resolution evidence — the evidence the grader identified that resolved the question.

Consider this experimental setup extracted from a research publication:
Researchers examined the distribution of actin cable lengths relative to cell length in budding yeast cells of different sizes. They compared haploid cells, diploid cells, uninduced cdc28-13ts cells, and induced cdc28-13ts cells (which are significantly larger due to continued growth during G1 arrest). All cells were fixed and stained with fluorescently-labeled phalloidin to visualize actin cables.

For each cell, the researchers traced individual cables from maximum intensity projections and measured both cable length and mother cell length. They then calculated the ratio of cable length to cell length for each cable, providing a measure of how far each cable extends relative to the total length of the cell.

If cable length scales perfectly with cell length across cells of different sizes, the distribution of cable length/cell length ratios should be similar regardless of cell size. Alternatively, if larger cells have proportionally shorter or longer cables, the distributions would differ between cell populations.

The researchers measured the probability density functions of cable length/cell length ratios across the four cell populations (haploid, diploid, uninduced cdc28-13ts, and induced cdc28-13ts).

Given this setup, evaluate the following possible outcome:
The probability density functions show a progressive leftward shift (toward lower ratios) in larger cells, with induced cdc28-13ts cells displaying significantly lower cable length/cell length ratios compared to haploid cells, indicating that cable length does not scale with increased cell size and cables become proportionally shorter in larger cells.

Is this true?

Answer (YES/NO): NO